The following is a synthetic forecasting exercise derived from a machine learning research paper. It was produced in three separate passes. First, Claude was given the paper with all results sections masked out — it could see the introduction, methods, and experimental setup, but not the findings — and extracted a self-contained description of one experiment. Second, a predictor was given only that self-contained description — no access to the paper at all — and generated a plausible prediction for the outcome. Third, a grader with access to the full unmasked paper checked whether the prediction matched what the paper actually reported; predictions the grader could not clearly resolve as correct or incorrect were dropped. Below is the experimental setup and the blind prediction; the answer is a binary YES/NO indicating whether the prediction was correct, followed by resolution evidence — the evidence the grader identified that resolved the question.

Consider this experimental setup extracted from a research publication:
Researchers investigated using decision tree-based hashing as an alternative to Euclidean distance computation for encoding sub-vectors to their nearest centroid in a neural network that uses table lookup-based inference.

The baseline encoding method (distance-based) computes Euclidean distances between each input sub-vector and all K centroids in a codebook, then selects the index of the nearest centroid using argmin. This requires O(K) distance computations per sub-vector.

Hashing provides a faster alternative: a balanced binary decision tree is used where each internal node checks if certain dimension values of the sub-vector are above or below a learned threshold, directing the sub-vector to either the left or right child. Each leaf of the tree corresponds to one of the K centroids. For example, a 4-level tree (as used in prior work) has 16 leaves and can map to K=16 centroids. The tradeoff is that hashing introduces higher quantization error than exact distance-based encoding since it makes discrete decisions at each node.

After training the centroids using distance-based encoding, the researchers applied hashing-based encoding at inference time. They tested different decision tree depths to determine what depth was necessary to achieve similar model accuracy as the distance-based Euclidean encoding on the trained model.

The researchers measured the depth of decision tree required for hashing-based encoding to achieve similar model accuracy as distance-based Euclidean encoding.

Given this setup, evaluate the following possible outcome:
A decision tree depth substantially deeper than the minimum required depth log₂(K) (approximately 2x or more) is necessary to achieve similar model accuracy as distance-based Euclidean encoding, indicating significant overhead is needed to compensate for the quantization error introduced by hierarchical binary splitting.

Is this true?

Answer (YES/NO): YES